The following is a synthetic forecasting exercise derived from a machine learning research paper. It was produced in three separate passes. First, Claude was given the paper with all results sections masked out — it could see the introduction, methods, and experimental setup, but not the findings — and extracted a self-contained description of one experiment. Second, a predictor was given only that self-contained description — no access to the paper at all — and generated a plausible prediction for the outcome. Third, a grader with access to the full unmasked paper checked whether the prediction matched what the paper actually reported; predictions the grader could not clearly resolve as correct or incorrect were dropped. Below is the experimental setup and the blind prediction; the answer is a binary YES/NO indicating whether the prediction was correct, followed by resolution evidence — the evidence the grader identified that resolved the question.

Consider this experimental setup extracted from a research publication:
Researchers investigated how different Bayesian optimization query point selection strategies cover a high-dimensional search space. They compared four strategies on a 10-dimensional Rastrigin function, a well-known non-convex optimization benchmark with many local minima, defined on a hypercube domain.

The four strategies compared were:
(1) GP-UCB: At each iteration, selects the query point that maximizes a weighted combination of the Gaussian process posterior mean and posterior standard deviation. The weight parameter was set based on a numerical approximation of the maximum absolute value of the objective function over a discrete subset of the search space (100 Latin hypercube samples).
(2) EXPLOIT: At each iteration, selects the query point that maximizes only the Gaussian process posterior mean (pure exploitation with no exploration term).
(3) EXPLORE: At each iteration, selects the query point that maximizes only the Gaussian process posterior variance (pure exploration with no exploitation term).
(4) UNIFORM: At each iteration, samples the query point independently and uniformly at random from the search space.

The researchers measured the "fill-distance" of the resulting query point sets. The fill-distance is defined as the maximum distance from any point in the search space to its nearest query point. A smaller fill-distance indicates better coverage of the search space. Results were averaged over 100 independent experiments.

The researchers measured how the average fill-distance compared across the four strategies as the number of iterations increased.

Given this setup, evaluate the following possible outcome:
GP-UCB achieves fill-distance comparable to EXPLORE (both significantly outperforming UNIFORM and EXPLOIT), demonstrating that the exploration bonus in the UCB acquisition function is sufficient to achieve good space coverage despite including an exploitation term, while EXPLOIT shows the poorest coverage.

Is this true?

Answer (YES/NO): NO